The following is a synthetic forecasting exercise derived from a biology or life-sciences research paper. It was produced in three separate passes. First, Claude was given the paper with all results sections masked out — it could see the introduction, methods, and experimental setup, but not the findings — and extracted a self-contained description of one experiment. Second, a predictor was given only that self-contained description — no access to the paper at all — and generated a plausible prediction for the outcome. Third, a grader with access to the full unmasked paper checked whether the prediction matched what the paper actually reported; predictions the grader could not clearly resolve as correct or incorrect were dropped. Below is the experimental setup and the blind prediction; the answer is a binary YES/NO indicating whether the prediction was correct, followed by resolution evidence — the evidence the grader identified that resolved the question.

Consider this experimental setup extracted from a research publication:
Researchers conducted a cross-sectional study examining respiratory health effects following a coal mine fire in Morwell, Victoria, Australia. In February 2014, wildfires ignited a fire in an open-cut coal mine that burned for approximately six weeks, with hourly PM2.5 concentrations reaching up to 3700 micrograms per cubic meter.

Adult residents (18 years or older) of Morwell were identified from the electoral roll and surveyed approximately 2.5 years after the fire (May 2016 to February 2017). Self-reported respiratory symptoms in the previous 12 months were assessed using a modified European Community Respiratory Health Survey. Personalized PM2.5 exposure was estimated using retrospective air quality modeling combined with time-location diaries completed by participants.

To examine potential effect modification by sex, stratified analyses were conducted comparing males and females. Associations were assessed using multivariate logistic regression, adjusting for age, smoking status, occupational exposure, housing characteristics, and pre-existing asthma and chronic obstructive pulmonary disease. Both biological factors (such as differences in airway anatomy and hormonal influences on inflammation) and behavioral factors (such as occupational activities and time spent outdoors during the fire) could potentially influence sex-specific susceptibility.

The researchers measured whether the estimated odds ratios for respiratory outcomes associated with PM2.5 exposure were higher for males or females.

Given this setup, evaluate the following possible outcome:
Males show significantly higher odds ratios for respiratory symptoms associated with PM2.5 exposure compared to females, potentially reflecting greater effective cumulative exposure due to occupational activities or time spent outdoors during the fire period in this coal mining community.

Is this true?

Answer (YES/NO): YES